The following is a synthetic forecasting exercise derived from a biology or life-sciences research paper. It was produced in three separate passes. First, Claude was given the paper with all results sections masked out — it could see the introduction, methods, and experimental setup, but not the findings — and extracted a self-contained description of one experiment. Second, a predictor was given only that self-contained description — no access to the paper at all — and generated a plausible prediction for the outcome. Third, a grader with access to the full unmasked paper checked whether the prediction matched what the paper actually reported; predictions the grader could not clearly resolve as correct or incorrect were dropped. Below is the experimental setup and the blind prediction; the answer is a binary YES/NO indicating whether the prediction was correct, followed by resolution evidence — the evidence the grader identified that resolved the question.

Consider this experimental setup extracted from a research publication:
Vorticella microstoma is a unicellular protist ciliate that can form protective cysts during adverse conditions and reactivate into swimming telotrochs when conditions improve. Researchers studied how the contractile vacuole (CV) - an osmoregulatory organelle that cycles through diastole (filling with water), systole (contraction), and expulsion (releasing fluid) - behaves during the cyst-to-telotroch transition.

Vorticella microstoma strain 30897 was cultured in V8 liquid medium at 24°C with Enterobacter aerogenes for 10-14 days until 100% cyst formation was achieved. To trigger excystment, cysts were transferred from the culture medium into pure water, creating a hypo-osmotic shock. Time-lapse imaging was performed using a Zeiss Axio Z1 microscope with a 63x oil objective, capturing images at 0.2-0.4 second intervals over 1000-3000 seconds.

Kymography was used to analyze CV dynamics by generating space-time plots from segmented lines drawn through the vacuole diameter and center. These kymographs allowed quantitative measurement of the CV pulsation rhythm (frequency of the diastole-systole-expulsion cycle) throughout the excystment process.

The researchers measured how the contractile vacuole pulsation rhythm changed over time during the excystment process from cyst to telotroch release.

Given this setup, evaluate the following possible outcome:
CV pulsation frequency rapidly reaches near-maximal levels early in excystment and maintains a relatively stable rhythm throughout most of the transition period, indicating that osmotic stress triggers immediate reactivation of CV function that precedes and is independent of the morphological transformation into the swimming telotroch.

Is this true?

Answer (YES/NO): NO